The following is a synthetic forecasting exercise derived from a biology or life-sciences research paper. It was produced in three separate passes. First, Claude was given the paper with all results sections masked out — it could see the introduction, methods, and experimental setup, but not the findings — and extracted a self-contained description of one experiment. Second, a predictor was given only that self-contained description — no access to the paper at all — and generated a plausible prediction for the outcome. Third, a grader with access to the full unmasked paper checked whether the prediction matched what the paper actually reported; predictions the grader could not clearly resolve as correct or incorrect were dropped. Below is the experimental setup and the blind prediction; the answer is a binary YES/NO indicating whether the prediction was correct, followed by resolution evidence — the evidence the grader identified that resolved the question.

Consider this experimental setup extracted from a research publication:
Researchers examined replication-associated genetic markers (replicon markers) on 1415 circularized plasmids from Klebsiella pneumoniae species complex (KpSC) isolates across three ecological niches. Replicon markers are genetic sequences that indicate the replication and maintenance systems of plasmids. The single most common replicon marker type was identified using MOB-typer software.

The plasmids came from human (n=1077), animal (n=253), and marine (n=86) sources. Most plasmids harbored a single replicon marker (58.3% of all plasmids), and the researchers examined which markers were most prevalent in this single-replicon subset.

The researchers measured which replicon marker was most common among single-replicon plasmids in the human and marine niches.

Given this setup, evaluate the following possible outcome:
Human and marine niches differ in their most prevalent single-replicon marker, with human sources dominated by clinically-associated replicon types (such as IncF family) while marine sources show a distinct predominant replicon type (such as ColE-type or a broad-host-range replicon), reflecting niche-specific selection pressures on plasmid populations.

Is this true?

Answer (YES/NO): NO